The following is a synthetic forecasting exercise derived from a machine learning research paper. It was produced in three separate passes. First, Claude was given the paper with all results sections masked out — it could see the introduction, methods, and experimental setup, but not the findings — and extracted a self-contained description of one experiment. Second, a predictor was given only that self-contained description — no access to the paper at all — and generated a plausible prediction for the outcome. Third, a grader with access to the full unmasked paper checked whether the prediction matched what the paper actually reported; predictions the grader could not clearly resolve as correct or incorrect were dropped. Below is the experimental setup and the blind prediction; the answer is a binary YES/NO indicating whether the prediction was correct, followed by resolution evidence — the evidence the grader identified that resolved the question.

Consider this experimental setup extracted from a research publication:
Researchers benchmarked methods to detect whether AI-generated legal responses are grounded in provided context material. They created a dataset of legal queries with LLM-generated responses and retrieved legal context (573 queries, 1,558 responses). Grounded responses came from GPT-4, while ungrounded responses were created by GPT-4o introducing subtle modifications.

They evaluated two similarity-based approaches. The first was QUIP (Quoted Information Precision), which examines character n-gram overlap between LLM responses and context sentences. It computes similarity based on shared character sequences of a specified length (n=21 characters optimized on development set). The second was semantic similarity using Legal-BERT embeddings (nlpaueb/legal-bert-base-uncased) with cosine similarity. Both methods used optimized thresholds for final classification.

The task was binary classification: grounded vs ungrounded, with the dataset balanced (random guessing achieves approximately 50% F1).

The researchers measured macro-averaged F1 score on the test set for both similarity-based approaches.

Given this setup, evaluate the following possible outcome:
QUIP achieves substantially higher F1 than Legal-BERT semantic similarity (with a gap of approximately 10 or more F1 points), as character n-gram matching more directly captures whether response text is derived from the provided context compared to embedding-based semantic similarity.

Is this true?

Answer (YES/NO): NO